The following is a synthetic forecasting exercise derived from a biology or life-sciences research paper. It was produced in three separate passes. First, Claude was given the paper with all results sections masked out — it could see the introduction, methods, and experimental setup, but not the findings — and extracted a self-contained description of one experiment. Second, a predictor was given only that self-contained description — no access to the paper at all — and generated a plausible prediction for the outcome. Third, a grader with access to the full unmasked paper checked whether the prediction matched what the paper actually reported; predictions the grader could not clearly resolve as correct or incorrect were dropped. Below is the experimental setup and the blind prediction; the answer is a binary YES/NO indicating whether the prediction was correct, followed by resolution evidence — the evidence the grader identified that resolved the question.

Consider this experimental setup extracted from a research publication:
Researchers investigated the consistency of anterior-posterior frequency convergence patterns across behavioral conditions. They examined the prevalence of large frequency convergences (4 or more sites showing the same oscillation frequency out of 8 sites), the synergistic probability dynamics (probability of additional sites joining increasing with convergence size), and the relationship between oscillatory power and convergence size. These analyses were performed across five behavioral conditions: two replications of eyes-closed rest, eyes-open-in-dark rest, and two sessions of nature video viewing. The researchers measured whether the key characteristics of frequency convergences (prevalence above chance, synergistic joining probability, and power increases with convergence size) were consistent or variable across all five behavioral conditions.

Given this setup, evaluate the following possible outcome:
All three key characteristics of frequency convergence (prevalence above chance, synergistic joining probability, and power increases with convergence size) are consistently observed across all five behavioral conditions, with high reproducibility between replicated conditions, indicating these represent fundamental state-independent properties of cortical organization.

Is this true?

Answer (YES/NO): YES